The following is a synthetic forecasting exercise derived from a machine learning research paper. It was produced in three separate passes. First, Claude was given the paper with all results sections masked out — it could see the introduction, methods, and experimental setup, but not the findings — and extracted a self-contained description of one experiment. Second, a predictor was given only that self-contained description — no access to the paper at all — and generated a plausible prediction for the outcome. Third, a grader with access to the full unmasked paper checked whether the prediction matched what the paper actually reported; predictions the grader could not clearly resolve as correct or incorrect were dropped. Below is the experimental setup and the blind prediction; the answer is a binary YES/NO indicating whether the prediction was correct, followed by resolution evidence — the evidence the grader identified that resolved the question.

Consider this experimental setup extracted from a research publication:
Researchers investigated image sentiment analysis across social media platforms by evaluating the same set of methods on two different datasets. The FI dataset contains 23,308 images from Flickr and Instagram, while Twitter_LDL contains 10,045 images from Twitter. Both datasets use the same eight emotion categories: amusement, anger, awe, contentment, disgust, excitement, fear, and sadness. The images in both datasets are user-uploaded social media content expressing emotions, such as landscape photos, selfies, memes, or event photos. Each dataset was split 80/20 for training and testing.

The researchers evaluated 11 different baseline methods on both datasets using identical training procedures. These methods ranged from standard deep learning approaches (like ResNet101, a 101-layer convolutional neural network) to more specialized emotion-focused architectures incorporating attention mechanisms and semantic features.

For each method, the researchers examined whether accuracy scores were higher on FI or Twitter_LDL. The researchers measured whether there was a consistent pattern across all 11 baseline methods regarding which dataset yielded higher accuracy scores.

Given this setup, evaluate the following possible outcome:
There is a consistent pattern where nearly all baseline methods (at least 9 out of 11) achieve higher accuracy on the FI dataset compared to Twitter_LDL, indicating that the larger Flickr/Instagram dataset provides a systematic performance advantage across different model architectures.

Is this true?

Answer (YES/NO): YES